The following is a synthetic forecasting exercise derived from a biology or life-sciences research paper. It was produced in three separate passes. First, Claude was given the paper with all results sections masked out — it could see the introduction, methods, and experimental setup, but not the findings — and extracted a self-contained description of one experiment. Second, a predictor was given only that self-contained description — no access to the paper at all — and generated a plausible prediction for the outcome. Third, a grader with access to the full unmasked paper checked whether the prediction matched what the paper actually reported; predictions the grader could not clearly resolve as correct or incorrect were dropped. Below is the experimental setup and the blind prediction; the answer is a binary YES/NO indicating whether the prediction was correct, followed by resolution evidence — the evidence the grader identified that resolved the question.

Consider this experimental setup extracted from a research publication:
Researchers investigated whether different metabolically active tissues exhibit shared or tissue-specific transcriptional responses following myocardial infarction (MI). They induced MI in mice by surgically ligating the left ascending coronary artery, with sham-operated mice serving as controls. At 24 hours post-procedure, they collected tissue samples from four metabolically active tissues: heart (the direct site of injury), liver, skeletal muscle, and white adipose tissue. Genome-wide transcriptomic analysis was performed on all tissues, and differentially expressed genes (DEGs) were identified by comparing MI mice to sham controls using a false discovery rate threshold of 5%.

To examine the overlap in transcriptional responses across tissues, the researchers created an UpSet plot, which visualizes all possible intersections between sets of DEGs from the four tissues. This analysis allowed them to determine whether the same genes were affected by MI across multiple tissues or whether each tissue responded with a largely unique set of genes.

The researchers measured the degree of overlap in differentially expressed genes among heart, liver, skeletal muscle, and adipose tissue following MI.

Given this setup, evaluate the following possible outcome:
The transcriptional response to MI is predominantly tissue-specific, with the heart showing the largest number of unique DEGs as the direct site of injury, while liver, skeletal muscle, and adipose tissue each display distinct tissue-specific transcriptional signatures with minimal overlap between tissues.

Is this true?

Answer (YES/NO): NO